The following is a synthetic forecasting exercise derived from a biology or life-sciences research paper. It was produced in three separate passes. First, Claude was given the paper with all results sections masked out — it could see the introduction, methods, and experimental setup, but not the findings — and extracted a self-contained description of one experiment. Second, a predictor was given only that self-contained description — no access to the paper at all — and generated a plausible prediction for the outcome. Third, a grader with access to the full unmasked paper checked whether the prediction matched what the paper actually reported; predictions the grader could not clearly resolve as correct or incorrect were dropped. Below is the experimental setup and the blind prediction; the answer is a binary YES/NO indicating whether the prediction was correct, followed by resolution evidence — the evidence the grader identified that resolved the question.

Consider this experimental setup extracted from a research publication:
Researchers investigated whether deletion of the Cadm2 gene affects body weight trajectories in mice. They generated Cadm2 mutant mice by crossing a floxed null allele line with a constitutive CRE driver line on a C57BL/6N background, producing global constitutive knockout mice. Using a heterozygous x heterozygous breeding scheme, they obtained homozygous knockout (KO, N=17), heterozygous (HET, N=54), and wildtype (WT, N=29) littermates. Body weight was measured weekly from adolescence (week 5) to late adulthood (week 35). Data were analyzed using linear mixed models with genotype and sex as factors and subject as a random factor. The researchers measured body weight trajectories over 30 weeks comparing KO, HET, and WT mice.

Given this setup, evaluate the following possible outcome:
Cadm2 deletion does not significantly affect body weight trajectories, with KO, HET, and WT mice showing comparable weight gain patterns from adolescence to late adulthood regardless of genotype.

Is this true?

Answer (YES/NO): NO